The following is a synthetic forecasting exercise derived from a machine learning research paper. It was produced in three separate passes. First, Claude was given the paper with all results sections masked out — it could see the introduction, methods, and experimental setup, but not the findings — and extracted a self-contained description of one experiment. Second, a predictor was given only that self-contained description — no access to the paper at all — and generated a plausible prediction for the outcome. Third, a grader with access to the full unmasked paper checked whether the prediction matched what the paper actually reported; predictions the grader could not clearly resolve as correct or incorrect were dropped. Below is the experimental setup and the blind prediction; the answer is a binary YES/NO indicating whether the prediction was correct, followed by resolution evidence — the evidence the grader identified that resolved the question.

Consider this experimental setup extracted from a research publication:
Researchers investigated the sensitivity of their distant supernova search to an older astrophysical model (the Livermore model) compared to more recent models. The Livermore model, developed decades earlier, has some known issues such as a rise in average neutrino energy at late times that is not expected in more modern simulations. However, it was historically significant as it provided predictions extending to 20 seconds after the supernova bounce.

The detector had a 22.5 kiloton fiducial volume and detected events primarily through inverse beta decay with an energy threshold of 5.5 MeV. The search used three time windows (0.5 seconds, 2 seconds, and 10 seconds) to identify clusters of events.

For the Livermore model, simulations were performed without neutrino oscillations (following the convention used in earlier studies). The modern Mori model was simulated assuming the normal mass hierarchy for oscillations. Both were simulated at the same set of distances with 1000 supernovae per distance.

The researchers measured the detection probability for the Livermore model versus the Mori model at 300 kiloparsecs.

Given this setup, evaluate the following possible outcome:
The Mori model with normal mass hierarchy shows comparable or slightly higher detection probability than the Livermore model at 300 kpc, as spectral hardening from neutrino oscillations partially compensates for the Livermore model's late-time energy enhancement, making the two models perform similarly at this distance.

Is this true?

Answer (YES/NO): NO